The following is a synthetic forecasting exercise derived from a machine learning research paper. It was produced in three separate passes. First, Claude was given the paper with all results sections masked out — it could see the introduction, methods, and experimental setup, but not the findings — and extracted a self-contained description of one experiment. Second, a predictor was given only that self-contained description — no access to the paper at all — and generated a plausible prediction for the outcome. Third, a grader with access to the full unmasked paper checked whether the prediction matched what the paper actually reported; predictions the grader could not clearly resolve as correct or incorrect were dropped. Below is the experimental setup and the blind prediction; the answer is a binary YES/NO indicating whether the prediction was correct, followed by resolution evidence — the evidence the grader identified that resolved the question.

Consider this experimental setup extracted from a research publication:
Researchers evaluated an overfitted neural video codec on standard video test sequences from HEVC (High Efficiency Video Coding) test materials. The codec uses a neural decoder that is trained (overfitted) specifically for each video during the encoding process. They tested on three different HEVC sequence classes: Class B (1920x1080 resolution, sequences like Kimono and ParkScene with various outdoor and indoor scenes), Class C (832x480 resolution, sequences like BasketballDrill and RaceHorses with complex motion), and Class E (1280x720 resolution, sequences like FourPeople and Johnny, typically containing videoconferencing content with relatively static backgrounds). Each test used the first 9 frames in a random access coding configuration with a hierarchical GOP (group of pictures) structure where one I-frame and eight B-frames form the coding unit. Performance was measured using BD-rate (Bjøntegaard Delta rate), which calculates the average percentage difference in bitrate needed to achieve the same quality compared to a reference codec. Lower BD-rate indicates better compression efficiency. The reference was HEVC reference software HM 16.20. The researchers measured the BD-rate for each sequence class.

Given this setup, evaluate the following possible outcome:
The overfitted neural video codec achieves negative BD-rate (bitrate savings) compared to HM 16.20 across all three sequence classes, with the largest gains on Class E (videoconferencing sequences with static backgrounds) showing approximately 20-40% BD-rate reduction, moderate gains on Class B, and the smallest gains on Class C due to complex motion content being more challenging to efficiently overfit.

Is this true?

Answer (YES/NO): NO